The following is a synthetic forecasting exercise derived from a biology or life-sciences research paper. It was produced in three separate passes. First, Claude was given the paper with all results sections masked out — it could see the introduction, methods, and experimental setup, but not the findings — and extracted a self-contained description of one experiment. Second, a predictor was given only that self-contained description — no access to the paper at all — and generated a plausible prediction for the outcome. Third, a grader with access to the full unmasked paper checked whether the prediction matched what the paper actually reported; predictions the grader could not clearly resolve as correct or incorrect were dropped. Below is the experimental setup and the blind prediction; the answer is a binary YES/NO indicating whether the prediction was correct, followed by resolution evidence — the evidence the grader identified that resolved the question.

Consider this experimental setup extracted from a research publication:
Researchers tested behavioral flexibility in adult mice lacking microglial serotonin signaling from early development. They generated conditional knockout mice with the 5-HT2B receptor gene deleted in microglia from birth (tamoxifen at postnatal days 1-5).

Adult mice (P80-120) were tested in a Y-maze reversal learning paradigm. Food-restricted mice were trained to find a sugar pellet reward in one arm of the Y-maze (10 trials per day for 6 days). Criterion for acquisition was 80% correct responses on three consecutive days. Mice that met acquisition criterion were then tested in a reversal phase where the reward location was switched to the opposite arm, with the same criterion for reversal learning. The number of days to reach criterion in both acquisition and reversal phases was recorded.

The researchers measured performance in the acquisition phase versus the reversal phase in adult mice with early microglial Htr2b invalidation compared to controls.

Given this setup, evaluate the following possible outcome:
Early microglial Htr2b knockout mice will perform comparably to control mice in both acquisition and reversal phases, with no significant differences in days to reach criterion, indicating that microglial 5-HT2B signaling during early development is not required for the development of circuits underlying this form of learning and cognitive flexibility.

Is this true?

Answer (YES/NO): NO